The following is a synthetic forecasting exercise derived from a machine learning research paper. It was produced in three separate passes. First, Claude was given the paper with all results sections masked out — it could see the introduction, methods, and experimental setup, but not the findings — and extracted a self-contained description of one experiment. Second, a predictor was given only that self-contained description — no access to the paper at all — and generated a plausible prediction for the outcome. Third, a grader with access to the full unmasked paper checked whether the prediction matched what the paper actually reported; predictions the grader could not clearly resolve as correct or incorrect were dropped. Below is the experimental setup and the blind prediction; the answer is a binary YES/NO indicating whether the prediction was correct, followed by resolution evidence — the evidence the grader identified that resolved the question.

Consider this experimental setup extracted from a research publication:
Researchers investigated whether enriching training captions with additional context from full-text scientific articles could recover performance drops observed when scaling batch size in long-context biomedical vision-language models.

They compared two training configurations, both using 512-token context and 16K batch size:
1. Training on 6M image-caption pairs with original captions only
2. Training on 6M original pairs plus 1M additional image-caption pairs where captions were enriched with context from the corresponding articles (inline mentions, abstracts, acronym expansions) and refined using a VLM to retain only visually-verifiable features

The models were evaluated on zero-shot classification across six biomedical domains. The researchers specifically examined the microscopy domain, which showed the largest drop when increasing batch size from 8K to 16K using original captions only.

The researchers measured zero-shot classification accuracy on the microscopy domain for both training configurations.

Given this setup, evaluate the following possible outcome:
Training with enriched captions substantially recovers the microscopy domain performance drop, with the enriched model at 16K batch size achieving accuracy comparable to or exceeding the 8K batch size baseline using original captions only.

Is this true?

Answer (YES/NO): NO